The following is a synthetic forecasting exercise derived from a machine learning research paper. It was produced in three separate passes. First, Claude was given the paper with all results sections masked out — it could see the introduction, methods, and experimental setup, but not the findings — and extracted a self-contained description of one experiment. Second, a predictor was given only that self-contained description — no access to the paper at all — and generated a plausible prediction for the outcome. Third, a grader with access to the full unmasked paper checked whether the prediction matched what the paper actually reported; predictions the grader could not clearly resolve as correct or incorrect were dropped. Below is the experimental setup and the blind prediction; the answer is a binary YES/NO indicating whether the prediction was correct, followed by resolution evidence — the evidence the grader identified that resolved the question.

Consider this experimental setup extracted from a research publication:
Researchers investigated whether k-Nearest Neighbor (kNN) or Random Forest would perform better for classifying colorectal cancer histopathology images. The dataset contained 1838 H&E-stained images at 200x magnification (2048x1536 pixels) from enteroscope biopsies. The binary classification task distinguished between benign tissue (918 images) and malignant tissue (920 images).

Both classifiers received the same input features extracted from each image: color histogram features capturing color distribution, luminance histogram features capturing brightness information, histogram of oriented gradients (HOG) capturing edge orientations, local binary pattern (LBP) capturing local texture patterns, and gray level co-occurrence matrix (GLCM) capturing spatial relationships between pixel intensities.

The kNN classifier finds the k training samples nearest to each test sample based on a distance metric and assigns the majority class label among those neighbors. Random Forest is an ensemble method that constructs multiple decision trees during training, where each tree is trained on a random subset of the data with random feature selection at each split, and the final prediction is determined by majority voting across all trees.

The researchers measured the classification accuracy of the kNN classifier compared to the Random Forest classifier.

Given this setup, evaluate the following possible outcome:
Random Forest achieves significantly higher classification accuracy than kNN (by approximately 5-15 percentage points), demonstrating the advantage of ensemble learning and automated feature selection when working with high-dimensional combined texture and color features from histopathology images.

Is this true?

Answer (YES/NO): NO